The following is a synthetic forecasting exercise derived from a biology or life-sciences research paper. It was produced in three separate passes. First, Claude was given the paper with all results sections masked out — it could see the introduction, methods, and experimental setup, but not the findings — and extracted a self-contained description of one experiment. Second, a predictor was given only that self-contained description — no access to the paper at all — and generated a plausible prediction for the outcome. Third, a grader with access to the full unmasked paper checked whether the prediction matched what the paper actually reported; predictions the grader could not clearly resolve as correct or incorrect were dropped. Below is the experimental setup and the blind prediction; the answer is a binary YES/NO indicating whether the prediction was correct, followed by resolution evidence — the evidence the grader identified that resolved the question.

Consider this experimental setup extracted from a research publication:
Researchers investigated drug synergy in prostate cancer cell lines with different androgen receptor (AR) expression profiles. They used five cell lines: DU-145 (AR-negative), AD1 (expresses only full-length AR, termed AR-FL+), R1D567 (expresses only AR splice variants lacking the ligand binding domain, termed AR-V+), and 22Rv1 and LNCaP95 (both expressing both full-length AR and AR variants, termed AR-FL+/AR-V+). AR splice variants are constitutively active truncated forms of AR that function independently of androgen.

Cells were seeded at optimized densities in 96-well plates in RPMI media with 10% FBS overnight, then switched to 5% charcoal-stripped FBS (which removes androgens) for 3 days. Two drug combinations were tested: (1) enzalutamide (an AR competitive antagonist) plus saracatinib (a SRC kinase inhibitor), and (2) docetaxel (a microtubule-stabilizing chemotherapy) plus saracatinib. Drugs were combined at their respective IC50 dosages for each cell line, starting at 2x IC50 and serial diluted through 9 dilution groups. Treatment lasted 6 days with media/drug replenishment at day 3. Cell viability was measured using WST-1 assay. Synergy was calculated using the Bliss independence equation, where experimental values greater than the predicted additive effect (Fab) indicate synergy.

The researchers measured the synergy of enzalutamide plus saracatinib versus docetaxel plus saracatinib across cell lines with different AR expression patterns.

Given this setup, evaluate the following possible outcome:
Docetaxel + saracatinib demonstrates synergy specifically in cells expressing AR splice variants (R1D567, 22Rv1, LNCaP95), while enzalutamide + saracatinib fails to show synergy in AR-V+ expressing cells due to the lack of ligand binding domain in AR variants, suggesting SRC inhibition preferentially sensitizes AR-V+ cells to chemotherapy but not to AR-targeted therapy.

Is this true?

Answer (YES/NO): NO